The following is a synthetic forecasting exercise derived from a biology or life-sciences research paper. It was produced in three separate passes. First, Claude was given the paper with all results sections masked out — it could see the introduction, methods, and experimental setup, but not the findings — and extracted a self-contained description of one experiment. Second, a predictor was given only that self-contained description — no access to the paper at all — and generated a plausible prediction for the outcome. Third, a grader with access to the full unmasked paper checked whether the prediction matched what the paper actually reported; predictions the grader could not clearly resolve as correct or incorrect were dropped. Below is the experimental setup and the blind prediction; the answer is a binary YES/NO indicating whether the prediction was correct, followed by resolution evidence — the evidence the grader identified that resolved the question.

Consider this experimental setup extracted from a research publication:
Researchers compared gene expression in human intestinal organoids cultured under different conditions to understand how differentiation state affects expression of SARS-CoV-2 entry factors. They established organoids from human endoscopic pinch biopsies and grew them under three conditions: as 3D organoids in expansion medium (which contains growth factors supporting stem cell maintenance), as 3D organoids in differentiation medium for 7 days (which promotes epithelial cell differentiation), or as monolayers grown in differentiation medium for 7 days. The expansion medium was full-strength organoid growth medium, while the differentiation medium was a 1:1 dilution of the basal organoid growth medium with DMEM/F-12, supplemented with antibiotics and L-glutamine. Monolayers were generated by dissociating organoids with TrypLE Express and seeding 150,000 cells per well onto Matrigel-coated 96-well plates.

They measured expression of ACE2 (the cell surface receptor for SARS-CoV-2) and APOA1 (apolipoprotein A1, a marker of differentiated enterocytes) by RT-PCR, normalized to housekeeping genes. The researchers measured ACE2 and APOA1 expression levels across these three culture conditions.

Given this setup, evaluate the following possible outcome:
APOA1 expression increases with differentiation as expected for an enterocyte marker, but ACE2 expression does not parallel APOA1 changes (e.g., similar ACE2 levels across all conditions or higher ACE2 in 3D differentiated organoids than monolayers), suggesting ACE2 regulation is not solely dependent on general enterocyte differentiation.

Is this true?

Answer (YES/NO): NO